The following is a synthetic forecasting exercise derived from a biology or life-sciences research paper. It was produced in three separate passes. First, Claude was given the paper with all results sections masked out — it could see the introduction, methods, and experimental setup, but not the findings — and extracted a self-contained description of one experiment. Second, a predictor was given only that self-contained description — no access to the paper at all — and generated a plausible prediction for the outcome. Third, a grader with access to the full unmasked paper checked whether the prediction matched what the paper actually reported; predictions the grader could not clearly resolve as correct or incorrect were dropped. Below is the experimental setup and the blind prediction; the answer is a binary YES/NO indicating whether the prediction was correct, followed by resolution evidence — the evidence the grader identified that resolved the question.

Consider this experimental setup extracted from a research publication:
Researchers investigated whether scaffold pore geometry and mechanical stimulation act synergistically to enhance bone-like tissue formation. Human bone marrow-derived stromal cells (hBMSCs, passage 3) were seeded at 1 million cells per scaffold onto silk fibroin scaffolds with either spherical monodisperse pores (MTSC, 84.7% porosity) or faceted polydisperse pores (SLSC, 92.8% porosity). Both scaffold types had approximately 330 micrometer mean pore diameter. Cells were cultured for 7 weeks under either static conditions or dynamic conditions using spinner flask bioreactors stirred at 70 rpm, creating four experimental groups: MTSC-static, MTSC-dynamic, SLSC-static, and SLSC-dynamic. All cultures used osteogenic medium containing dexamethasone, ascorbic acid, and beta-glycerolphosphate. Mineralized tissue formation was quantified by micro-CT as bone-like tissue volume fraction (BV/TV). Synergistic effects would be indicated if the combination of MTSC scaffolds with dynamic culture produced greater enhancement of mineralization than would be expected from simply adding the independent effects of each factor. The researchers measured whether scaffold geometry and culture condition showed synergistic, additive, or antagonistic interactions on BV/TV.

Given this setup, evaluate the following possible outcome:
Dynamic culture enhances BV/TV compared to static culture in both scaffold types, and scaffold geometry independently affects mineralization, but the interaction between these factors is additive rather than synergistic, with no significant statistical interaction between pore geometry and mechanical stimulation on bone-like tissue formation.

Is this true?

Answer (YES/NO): NO